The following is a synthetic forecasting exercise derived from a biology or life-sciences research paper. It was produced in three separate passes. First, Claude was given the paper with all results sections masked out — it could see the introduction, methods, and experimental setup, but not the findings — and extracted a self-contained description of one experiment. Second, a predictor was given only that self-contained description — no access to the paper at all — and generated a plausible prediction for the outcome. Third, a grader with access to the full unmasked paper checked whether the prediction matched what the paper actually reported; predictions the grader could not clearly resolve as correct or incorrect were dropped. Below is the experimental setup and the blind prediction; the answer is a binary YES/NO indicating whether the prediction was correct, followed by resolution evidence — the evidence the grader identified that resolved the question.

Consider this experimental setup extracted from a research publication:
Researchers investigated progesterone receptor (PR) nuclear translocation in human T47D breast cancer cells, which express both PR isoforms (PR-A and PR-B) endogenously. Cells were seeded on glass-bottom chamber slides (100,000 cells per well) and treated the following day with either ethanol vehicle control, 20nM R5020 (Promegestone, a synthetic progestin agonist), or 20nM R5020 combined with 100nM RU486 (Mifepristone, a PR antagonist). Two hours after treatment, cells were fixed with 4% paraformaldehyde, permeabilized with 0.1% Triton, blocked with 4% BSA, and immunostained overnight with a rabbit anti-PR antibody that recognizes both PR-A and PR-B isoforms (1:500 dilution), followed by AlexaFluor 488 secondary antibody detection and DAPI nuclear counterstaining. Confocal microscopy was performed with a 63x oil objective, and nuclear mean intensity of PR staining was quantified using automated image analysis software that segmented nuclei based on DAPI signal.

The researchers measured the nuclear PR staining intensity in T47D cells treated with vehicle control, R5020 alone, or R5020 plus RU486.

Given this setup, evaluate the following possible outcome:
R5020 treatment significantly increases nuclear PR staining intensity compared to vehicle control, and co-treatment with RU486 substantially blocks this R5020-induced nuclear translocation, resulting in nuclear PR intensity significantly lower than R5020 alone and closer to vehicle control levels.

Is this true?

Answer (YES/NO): NO